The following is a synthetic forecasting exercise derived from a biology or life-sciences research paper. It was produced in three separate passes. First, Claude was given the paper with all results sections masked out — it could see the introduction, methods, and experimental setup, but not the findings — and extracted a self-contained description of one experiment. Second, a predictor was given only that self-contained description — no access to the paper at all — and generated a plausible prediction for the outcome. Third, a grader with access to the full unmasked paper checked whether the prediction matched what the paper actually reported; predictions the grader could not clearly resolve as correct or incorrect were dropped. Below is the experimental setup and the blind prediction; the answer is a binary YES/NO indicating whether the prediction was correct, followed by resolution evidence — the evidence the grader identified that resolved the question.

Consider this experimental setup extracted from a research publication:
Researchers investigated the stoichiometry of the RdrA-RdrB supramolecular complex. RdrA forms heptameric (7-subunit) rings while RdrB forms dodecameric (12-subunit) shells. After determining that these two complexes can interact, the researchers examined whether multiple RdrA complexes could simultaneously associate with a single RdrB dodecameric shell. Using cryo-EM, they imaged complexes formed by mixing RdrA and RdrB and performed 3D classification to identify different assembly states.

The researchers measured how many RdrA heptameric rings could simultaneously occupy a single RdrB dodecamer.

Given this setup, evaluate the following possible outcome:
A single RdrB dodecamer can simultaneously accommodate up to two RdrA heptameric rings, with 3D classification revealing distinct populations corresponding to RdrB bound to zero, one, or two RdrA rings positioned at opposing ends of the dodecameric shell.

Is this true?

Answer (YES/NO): NO